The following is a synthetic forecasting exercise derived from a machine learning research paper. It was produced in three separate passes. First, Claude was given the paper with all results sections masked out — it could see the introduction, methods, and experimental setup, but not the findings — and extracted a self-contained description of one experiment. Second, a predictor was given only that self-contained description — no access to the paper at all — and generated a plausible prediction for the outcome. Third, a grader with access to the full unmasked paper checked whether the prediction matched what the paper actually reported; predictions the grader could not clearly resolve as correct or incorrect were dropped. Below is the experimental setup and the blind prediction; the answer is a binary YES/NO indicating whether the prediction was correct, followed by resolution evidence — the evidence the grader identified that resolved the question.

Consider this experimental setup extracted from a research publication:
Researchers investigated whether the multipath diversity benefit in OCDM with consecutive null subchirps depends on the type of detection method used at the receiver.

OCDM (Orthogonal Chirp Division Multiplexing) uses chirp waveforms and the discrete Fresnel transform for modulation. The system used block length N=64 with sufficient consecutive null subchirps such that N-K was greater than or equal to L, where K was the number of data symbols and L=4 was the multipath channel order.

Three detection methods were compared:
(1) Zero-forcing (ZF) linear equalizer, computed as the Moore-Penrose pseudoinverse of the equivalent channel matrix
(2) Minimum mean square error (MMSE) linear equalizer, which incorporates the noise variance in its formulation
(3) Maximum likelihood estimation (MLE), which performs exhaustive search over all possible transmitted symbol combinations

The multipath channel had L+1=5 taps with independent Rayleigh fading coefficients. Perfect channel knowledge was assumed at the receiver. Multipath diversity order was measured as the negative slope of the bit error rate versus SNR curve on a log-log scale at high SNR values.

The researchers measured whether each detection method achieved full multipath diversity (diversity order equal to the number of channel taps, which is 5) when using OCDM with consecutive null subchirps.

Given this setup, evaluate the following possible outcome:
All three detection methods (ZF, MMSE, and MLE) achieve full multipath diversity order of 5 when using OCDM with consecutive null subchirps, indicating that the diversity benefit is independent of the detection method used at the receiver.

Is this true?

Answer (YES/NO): YES